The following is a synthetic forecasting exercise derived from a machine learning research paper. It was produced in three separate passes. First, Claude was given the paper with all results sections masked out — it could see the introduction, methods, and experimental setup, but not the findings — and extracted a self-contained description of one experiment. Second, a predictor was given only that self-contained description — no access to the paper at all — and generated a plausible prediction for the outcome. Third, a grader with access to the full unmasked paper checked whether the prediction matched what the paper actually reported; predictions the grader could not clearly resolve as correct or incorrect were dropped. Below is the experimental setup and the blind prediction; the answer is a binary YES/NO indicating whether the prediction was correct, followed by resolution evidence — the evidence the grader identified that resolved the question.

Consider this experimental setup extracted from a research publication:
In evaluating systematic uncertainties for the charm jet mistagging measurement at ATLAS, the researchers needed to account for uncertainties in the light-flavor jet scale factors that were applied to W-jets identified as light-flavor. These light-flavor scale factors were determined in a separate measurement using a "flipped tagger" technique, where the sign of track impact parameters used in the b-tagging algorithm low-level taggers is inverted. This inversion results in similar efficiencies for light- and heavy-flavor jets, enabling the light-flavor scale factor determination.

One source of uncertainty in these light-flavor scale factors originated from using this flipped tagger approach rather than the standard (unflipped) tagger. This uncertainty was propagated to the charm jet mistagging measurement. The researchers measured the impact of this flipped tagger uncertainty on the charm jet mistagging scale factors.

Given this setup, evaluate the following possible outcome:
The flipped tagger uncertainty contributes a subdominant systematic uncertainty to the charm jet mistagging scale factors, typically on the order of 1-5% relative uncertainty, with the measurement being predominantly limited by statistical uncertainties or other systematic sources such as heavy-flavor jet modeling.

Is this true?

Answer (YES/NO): NO